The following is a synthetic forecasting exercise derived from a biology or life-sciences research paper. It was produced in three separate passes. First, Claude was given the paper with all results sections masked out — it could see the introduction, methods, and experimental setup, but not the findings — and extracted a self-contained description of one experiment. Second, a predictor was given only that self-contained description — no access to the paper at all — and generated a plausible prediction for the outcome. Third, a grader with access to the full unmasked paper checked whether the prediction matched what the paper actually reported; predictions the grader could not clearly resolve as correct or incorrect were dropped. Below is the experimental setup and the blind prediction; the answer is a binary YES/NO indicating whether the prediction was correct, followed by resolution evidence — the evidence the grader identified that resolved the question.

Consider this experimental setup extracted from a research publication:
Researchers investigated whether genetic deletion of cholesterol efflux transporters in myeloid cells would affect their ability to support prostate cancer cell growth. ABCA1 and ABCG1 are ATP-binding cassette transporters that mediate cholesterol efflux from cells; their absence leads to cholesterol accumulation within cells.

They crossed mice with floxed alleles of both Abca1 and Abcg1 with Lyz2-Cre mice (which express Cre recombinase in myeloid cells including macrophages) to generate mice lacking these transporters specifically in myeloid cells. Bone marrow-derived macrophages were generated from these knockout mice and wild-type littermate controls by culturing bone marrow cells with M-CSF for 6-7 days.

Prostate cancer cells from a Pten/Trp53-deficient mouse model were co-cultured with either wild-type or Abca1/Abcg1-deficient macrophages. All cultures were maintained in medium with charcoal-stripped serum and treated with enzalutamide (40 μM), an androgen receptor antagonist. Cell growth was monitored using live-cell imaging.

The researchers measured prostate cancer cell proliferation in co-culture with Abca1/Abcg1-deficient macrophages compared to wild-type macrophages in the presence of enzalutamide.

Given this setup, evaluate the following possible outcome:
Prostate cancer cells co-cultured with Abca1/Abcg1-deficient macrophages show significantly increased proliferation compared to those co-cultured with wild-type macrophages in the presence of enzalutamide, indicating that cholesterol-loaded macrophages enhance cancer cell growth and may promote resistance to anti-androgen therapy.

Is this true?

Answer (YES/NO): NO